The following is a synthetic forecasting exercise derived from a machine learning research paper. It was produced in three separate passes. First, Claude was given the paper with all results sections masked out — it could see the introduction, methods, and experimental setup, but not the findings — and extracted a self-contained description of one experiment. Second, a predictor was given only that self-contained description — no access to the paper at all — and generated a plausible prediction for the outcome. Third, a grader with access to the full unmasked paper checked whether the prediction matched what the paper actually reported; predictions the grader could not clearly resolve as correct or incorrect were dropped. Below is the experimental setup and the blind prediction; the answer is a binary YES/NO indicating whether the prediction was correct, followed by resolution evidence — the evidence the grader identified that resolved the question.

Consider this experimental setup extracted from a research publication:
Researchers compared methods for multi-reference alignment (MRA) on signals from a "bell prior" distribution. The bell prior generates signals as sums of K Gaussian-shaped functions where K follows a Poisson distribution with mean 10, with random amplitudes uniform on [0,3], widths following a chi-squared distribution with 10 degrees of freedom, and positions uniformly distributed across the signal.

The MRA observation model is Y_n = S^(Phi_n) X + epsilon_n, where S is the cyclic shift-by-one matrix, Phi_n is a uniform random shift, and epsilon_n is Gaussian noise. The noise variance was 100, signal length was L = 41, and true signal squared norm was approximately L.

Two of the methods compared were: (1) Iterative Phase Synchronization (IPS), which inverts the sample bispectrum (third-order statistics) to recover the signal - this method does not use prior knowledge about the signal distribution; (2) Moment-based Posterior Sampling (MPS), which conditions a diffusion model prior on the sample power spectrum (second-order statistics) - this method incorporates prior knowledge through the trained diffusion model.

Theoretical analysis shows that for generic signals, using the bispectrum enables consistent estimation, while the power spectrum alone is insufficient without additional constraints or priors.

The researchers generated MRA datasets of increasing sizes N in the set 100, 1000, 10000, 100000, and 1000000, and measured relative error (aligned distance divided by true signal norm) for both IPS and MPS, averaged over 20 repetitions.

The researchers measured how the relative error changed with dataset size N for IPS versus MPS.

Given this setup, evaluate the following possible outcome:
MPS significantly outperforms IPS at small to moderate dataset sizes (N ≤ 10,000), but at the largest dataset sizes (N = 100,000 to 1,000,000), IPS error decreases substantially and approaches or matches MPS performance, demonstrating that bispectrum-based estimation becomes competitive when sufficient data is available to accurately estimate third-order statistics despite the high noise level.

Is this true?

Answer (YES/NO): NO